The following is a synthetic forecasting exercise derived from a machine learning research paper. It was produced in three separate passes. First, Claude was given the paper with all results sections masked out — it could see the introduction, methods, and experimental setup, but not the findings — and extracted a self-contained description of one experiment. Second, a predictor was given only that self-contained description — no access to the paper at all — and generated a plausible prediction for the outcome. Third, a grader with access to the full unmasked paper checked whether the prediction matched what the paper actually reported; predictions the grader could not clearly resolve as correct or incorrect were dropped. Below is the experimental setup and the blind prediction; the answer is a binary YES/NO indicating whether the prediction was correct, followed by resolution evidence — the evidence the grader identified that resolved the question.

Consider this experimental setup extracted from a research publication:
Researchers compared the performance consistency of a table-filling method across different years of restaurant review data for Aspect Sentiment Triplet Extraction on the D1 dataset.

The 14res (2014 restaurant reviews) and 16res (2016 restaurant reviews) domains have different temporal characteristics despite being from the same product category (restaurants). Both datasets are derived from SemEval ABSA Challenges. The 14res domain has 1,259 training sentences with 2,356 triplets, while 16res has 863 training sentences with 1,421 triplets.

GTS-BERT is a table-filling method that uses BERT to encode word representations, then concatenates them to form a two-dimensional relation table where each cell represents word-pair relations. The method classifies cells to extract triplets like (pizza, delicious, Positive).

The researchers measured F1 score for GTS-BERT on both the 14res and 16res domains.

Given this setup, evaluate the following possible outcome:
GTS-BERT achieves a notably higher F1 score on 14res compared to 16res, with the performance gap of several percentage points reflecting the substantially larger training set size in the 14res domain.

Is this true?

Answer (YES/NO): NO